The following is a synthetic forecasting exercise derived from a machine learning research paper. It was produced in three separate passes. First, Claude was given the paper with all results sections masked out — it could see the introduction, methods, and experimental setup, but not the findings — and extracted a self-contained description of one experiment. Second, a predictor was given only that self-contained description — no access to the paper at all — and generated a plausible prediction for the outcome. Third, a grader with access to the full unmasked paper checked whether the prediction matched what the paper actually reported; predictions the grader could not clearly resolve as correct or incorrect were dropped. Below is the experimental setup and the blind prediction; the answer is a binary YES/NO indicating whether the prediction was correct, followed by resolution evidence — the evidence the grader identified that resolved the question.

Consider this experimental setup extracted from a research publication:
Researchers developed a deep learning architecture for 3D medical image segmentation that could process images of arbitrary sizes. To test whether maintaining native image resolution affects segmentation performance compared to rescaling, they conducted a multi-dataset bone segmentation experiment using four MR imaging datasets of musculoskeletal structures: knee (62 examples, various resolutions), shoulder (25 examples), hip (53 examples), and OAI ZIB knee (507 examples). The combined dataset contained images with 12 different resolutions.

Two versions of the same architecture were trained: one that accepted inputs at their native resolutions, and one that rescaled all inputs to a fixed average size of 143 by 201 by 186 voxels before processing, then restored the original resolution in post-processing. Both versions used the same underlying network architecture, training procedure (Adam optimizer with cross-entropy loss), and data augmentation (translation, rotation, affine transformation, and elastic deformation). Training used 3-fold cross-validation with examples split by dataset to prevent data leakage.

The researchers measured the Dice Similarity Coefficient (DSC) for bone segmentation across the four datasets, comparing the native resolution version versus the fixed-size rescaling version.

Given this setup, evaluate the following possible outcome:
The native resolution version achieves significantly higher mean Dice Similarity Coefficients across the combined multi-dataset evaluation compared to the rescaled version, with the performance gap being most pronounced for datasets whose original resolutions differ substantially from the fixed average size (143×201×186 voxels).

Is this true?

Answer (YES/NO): NO